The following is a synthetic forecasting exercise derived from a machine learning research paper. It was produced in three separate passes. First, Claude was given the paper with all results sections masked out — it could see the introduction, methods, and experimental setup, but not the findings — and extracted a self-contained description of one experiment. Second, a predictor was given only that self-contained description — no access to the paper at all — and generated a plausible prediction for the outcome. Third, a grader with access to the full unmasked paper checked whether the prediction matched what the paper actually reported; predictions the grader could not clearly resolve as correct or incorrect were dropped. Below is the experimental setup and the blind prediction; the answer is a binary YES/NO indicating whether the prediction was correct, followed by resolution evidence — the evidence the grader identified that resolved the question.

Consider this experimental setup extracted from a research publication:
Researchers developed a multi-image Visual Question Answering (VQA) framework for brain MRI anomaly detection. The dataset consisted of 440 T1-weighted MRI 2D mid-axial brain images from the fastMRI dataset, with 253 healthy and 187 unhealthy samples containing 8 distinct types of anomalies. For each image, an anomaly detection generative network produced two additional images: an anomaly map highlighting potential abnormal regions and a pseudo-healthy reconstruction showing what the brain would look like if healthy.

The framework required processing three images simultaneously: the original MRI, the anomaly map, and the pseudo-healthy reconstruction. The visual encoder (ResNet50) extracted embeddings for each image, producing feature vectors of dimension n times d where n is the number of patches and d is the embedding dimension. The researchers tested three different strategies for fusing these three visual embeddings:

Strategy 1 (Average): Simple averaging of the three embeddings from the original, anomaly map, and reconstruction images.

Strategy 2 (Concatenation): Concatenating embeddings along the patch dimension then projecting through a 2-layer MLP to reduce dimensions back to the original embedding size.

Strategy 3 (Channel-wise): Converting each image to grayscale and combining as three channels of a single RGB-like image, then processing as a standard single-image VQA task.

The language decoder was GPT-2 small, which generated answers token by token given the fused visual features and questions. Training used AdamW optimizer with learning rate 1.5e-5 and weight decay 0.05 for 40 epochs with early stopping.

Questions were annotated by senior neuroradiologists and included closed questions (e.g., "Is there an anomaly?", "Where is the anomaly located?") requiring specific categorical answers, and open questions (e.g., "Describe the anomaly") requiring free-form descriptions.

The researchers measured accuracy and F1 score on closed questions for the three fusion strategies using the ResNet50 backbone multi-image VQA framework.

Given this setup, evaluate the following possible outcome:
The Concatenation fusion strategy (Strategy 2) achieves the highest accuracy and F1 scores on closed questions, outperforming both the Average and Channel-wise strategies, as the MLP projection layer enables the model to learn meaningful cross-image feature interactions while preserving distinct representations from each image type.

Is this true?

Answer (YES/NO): YES